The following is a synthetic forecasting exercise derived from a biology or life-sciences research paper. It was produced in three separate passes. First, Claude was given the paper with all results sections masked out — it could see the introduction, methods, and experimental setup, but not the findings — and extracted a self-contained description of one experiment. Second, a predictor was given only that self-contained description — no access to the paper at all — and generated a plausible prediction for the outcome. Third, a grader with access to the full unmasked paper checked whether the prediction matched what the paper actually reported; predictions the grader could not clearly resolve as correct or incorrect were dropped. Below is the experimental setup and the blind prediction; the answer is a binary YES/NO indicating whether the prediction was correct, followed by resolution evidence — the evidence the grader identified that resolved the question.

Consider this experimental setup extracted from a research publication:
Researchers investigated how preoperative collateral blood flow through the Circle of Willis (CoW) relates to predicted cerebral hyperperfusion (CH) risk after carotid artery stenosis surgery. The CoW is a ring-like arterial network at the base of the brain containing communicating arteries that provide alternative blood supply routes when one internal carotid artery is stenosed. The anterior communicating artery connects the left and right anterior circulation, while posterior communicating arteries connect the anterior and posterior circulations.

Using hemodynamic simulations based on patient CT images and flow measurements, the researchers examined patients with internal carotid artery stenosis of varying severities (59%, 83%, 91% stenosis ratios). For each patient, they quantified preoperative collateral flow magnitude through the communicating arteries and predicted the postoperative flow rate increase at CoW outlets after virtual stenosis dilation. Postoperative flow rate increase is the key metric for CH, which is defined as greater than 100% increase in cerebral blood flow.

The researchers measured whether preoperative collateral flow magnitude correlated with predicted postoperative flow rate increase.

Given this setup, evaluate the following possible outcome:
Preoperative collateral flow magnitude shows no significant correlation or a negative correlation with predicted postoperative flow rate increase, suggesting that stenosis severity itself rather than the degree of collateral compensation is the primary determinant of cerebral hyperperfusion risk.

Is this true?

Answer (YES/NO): NO